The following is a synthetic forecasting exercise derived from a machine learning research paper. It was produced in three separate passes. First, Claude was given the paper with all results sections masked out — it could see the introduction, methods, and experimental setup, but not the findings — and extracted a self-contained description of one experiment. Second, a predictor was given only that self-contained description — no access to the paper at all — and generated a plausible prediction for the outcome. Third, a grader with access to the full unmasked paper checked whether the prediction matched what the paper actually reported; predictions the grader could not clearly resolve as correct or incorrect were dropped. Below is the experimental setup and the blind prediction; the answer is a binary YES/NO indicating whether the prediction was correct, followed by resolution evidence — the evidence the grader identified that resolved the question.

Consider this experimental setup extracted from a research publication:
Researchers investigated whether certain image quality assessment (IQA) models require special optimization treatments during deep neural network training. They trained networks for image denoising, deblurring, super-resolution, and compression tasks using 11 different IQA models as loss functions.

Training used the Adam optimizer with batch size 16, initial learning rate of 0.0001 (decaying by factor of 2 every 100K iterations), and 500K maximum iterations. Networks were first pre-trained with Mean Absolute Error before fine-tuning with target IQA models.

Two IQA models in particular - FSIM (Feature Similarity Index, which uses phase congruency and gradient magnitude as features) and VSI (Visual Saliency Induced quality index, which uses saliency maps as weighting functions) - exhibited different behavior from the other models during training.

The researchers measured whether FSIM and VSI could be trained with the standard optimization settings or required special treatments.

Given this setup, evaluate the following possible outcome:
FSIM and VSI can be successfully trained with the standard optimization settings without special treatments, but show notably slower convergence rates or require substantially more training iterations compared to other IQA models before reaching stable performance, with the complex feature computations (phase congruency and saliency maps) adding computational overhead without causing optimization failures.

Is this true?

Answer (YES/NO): NO